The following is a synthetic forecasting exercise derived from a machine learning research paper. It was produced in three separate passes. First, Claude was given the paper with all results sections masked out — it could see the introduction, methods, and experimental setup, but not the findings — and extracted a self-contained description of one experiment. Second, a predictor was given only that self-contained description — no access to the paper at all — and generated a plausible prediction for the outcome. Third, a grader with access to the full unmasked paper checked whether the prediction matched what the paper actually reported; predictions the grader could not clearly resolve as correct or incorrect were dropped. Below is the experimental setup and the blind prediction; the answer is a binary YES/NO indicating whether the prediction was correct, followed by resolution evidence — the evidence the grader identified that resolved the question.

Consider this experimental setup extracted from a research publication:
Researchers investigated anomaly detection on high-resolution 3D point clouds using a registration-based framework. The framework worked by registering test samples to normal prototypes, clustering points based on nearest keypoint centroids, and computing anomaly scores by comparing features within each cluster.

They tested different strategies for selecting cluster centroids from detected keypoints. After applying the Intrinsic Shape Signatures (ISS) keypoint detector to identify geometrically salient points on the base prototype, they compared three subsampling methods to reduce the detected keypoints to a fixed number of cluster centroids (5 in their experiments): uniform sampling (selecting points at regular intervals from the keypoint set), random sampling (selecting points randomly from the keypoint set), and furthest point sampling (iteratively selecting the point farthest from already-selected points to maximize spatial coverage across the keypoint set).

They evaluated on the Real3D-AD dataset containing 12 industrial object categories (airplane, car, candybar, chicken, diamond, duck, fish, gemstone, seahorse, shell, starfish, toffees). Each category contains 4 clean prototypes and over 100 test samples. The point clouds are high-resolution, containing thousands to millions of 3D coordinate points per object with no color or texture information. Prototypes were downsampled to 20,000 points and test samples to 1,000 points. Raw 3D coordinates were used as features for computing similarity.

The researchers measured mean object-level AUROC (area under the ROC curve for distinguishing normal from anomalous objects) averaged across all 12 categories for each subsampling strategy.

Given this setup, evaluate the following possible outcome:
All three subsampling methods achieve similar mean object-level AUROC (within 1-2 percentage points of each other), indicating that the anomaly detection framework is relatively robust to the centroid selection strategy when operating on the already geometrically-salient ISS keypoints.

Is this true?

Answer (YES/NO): NO